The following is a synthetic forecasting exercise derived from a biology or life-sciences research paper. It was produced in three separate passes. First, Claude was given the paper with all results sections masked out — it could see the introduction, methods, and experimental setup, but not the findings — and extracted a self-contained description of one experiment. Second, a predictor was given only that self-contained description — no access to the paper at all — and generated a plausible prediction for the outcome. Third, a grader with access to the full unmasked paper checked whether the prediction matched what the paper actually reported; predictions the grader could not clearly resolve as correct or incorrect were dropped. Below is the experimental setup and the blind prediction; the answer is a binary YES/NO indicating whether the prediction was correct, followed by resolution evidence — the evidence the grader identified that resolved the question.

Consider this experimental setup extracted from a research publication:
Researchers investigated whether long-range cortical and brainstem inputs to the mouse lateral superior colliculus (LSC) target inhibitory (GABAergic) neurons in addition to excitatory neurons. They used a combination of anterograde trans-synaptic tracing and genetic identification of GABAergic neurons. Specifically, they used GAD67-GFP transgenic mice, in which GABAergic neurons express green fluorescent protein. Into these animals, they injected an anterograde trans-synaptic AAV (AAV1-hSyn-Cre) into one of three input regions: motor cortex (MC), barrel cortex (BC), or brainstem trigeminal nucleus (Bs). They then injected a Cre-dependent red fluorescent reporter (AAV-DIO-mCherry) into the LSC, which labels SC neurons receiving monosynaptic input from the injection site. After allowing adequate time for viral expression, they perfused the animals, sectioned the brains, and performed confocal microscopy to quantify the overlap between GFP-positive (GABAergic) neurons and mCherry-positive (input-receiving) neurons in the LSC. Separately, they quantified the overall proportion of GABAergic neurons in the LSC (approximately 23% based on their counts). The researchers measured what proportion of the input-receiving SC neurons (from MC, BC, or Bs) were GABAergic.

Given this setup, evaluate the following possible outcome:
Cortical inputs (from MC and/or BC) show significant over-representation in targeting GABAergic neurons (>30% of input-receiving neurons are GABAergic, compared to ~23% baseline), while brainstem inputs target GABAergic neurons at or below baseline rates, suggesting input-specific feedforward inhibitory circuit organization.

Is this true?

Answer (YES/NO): NO